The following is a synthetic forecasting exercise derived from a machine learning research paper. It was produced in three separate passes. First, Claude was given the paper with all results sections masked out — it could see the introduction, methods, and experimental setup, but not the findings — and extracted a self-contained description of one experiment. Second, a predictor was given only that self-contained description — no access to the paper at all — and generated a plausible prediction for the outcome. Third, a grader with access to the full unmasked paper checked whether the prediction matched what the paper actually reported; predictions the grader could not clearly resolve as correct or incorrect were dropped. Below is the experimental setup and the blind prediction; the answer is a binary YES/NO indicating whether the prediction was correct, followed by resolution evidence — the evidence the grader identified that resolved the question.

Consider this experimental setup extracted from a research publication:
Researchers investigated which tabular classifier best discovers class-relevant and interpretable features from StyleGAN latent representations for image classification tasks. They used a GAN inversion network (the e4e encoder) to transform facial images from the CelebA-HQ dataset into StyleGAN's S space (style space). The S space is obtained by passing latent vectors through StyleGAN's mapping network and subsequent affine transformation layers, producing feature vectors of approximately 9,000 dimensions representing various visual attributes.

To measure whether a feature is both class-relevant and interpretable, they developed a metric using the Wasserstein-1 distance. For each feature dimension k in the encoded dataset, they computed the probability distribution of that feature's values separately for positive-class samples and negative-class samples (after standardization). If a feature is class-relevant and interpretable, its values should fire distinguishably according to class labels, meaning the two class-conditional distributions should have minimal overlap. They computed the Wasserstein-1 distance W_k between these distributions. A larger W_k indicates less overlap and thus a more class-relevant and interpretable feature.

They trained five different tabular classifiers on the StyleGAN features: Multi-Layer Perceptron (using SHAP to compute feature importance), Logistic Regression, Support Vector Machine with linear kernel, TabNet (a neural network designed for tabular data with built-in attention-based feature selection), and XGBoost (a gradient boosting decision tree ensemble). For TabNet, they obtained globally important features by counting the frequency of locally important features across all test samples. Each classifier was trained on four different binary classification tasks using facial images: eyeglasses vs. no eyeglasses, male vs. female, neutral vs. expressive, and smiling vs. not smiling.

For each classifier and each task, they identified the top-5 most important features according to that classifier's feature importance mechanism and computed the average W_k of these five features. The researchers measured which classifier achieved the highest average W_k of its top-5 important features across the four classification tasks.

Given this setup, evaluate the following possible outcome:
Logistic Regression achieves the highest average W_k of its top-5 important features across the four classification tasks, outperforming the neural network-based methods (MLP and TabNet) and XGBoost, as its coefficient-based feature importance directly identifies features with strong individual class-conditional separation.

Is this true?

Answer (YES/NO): NO